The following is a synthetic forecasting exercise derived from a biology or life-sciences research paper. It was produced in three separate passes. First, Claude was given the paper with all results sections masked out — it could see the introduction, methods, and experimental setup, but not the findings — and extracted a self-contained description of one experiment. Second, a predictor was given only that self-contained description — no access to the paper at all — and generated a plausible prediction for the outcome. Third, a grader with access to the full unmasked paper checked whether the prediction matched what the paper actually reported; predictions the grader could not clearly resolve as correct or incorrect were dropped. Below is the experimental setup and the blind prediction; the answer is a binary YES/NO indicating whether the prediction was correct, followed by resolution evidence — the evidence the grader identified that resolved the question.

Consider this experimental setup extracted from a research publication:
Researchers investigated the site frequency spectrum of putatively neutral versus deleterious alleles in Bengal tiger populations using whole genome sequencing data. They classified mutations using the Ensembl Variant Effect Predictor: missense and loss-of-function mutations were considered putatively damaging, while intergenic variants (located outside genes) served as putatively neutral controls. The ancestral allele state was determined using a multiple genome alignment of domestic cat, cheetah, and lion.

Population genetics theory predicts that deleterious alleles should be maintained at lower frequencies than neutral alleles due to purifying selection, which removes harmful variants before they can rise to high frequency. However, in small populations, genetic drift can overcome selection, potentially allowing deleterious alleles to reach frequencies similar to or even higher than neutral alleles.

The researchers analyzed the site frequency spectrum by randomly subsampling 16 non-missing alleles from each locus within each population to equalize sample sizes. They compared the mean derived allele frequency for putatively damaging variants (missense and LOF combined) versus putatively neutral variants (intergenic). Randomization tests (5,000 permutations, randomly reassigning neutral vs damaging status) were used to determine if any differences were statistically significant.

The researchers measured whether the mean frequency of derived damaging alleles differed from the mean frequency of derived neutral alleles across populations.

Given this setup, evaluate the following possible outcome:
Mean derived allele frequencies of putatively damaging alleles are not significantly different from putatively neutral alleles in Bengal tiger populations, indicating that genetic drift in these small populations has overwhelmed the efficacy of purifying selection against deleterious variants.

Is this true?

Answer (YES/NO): NO